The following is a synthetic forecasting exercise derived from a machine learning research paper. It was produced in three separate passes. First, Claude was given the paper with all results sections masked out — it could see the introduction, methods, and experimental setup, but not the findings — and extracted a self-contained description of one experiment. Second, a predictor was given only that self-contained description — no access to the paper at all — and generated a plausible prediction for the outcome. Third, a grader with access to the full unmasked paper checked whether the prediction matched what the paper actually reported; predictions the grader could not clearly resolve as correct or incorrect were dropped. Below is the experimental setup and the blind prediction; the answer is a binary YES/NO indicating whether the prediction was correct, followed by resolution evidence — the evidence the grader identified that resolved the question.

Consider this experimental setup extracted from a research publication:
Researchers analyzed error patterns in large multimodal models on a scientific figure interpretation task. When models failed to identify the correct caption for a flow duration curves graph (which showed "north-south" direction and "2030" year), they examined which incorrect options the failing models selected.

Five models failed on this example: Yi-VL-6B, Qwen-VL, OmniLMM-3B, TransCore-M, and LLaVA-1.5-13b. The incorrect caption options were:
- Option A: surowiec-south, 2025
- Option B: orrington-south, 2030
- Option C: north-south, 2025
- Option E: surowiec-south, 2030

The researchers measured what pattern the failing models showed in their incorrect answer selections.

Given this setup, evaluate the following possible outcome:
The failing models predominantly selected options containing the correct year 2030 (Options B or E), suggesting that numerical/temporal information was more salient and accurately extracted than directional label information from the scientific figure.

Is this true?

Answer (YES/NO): NO